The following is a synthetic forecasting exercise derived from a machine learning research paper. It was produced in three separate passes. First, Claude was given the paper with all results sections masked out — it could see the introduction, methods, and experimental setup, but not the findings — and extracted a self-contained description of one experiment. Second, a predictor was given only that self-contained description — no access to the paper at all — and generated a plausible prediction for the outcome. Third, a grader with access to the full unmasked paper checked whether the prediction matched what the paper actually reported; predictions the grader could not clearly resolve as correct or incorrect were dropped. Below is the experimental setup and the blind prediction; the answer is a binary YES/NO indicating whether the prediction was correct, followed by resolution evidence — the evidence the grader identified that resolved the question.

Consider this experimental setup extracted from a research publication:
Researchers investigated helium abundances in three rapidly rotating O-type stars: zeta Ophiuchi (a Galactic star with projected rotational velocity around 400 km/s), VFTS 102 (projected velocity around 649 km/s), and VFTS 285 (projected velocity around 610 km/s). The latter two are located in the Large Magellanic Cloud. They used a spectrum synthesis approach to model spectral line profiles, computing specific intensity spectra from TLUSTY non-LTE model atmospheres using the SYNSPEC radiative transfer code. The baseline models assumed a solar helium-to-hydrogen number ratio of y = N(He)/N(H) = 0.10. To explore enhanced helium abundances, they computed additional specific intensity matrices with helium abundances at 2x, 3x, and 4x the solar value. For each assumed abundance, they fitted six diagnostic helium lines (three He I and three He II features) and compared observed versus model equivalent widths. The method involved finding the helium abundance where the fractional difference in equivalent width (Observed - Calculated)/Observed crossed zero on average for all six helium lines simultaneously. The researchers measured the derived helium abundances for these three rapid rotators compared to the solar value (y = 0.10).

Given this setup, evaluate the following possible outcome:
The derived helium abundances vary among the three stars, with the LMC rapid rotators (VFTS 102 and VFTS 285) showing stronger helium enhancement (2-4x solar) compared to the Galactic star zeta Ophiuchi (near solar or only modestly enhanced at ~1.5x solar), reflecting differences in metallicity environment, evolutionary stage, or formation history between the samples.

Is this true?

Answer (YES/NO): NO